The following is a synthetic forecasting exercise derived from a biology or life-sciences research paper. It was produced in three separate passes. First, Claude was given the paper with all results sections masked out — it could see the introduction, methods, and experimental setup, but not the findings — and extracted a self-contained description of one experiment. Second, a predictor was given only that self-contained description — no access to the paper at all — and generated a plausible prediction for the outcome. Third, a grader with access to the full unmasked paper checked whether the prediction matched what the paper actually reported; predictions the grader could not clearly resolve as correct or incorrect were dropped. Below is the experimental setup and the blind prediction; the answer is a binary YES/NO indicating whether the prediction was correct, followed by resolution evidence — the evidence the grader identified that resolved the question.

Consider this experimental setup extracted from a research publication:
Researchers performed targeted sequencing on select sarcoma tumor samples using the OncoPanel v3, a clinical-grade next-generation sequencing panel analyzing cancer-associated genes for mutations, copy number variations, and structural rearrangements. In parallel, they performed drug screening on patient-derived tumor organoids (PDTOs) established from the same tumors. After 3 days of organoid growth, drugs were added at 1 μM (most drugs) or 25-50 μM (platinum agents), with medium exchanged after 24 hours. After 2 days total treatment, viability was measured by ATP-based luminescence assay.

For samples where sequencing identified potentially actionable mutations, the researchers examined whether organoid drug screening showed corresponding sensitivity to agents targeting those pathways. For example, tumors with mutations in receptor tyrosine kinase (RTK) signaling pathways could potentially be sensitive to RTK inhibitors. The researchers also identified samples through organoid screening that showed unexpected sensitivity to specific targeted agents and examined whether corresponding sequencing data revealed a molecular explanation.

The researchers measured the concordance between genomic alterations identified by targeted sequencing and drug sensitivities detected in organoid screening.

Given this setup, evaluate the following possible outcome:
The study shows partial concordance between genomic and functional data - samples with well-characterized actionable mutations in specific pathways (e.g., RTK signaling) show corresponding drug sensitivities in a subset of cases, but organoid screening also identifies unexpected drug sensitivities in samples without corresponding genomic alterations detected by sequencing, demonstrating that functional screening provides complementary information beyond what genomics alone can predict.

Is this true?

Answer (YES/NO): YES